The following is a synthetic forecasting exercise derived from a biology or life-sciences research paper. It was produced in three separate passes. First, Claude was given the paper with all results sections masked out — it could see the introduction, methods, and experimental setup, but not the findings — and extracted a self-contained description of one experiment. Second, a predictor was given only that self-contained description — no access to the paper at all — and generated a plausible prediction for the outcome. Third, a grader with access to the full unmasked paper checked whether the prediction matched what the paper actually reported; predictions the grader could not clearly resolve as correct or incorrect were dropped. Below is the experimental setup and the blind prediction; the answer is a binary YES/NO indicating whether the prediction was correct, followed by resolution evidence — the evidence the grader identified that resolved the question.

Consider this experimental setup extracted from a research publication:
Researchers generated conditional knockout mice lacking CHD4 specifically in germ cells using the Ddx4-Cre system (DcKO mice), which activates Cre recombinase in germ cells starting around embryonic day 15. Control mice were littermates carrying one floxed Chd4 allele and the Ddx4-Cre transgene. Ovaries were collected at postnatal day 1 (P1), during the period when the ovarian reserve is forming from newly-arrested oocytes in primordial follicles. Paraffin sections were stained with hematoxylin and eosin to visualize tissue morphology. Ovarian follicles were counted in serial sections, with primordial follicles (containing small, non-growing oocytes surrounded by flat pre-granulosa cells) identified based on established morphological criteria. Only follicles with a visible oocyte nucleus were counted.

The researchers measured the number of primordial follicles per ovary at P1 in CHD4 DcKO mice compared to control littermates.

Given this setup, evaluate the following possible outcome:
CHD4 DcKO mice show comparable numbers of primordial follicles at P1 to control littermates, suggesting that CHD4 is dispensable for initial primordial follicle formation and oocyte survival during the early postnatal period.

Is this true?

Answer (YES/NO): YES